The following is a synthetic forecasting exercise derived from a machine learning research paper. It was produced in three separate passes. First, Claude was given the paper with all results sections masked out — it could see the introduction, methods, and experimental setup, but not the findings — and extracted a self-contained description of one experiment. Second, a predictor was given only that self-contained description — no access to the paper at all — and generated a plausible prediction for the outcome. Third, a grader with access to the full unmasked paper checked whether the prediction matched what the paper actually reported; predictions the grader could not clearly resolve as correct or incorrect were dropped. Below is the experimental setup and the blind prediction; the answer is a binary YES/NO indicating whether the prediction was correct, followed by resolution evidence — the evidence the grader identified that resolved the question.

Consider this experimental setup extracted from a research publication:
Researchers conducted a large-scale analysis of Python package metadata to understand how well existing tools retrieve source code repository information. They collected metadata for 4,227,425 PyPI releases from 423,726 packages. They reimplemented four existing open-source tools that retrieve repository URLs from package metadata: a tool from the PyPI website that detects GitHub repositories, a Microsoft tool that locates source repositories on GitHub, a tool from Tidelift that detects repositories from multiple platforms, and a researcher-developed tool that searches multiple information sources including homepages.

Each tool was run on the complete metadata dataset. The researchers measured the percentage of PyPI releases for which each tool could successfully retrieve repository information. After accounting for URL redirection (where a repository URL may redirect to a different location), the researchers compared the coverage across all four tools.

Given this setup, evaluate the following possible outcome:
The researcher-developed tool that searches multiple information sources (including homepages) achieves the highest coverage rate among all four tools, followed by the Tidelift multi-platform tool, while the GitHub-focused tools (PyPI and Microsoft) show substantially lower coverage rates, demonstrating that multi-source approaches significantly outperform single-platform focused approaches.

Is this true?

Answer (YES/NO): NO